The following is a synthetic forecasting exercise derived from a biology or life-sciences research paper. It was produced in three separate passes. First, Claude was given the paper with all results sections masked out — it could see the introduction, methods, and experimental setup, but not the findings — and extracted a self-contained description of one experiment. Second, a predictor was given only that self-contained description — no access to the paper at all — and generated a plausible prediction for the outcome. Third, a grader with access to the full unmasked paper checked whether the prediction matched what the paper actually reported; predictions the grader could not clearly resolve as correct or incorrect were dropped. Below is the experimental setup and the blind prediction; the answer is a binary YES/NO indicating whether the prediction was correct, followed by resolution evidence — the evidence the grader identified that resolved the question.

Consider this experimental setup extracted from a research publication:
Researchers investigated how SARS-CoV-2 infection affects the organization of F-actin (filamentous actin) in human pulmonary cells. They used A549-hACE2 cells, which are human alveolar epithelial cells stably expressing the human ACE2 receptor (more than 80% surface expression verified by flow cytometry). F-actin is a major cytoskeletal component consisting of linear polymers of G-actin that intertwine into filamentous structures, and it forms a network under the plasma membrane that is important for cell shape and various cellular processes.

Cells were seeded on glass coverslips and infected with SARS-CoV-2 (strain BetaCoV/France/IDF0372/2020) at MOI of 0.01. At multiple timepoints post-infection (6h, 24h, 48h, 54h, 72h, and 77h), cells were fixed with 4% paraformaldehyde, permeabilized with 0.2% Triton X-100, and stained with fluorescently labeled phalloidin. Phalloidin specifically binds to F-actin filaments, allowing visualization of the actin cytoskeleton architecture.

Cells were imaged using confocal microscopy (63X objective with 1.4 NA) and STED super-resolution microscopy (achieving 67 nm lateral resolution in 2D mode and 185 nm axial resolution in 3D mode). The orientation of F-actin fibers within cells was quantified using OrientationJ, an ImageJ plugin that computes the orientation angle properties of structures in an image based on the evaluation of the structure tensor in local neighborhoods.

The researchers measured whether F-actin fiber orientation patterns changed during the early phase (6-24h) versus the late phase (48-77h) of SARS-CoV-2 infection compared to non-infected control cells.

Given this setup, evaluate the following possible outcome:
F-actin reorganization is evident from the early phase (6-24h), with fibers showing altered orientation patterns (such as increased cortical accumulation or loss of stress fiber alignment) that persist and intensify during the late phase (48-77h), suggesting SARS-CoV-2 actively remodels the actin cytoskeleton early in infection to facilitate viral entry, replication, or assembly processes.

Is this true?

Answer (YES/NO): YES